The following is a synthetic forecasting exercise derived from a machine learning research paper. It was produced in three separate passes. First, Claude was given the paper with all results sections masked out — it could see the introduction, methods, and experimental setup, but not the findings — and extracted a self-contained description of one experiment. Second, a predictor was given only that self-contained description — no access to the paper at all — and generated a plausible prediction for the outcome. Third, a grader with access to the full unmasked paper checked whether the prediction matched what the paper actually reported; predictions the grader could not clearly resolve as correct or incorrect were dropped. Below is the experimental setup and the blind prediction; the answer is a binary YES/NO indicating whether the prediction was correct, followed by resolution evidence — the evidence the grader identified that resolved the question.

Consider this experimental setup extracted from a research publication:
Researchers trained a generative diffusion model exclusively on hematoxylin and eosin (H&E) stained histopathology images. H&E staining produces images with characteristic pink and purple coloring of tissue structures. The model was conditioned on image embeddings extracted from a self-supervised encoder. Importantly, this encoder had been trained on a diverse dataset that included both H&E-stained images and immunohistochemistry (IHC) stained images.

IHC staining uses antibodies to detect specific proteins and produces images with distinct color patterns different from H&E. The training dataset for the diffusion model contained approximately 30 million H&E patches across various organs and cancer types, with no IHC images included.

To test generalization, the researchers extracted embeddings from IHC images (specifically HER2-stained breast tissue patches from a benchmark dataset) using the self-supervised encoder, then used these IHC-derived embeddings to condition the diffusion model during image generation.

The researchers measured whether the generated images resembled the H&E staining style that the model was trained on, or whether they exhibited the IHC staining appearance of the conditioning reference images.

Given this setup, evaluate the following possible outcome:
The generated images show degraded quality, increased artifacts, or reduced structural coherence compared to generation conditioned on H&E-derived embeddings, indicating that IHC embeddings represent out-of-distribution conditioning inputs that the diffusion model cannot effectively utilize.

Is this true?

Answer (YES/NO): NO